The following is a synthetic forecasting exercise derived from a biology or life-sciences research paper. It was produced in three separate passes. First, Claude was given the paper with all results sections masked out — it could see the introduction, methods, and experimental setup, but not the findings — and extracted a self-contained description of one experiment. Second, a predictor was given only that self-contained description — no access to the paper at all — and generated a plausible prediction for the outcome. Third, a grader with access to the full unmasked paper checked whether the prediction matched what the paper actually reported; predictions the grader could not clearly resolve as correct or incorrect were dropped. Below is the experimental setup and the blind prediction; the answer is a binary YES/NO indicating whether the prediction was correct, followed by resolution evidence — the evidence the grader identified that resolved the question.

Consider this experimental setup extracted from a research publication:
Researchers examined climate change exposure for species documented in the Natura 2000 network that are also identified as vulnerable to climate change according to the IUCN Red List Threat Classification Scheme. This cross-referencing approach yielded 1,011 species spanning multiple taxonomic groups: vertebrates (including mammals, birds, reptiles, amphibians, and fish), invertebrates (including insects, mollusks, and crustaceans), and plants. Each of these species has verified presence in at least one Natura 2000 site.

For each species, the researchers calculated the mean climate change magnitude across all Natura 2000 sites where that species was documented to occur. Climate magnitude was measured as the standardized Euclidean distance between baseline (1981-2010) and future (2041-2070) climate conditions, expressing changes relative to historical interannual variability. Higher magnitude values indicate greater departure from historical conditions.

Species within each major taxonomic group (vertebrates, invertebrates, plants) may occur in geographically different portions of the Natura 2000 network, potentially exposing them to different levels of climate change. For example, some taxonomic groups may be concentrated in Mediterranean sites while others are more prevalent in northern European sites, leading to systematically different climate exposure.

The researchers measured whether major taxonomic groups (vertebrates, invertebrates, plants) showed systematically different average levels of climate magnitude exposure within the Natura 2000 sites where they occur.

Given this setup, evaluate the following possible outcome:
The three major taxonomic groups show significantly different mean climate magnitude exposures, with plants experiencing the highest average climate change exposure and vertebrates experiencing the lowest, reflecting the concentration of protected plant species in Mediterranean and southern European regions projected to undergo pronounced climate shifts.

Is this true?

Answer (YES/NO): NO